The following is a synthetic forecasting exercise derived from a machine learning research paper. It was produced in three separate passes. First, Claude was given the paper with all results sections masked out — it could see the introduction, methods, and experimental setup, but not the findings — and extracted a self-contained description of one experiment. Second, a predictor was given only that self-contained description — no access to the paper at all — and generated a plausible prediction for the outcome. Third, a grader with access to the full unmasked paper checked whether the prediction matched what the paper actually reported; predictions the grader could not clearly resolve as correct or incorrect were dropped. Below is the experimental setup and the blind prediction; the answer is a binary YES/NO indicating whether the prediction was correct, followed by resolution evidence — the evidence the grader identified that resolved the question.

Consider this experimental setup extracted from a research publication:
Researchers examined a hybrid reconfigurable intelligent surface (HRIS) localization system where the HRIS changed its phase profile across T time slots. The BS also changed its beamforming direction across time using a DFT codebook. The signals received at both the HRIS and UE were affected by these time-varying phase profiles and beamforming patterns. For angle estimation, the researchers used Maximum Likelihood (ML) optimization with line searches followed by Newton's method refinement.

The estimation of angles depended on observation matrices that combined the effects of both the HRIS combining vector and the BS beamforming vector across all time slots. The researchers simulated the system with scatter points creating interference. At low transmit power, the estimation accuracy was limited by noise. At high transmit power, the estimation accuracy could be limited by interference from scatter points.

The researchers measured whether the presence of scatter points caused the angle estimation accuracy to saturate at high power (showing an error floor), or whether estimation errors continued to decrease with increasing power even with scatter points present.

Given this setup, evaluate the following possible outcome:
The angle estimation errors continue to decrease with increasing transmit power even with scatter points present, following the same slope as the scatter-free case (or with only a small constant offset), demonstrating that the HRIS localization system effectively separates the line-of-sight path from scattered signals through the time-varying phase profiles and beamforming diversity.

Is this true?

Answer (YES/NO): NO